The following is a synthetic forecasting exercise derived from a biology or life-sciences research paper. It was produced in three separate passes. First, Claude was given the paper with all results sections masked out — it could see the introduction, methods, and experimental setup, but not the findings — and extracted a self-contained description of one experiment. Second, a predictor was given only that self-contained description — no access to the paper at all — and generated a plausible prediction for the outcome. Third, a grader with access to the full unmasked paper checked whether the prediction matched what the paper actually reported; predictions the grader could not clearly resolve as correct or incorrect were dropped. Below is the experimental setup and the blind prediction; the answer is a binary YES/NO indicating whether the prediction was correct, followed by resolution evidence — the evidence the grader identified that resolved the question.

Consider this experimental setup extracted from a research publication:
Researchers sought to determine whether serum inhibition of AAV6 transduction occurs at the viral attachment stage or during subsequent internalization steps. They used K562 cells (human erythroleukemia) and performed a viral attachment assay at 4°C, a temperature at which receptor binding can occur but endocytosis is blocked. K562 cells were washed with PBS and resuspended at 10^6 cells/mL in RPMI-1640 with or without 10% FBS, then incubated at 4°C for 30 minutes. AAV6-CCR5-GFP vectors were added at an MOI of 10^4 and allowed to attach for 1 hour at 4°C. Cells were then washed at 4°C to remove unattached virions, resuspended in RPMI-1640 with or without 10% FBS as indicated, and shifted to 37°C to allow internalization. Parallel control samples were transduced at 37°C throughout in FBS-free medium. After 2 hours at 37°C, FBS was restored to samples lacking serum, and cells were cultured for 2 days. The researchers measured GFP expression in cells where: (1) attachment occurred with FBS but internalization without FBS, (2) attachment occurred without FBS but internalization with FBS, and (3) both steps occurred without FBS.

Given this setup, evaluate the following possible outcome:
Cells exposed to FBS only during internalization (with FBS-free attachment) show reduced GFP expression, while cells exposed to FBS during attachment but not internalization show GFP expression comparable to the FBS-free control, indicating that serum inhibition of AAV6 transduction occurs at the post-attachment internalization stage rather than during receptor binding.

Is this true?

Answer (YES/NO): NO